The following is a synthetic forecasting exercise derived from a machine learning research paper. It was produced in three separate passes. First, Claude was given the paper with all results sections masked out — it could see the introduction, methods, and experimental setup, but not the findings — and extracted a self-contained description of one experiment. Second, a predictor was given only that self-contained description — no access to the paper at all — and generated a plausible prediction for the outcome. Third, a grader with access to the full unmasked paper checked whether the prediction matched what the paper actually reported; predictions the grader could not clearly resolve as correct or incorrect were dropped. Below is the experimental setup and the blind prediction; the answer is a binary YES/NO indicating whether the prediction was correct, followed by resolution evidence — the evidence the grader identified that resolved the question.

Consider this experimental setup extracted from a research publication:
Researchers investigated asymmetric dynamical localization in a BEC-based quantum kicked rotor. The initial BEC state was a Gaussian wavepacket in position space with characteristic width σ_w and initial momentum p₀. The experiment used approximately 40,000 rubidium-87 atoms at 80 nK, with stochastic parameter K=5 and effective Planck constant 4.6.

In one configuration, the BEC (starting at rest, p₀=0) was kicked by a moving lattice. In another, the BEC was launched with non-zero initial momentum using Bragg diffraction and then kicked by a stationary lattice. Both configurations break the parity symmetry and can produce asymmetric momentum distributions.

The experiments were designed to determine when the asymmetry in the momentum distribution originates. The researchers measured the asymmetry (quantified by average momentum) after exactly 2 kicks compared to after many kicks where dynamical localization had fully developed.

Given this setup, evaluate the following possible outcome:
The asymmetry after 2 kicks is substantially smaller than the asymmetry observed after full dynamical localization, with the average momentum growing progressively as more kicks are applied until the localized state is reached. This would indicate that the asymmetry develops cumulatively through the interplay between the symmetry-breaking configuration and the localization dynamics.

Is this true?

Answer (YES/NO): NO